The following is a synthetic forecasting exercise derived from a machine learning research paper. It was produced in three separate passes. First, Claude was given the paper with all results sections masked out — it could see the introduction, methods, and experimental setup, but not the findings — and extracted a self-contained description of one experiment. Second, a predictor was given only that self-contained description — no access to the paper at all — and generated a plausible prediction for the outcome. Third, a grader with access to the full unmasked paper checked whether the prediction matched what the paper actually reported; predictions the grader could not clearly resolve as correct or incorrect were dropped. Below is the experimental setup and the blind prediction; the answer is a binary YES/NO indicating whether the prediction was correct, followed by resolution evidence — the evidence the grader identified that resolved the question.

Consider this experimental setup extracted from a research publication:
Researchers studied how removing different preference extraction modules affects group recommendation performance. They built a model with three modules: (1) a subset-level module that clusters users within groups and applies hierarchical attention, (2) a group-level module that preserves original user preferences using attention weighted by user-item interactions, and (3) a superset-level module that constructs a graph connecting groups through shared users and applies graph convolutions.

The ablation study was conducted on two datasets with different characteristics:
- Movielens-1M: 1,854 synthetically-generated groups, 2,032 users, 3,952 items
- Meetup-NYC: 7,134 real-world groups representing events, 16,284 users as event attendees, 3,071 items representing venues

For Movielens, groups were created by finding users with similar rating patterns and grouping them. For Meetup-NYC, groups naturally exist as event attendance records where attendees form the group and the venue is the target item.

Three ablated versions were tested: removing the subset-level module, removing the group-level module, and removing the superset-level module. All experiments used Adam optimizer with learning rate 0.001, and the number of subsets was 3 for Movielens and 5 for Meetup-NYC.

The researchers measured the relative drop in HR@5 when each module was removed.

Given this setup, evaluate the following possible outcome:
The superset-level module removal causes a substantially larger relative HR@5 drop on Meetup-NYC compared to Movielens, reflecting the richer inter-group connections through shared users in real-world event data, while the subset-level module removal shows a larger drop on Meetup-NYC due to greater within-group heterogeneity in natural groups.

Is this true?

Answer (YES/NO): NO